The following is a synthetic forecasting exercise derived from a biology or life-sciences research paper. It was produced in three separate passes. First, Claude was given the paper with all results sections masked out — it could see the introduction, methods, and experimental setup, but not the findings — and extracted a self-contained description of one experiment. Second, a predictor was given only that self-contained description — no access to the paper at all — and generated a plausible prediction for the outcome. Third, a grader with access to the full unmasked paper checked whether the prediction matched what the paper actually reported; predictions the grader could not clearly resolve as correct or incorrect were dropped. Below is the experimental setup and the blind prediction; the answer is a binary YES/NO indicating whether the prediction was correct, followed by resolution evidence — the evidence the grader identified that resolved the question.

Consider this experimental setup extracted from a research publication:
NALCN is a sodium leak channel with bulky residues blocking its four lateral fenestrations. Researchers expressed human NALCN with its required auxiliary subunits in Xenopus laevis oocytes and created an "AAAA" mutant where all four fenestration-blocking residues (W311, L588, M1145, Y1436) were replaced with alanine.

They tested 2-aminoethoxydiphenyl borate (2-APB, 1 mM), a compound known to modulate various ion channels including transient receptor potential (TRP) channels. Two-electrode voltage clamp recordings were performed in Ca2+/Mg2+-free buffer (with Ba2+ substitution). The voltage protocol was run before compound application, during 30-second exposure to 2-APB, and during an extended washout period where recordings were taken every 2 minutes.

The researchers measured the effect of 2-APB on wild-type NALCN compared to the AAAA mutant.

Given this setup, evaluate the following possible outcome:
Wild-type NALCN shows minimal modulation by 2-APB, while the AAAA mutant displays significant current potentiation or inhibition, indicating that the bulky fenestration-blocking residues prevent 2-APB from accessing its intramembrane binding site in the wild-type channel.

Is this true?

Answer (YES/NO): NO